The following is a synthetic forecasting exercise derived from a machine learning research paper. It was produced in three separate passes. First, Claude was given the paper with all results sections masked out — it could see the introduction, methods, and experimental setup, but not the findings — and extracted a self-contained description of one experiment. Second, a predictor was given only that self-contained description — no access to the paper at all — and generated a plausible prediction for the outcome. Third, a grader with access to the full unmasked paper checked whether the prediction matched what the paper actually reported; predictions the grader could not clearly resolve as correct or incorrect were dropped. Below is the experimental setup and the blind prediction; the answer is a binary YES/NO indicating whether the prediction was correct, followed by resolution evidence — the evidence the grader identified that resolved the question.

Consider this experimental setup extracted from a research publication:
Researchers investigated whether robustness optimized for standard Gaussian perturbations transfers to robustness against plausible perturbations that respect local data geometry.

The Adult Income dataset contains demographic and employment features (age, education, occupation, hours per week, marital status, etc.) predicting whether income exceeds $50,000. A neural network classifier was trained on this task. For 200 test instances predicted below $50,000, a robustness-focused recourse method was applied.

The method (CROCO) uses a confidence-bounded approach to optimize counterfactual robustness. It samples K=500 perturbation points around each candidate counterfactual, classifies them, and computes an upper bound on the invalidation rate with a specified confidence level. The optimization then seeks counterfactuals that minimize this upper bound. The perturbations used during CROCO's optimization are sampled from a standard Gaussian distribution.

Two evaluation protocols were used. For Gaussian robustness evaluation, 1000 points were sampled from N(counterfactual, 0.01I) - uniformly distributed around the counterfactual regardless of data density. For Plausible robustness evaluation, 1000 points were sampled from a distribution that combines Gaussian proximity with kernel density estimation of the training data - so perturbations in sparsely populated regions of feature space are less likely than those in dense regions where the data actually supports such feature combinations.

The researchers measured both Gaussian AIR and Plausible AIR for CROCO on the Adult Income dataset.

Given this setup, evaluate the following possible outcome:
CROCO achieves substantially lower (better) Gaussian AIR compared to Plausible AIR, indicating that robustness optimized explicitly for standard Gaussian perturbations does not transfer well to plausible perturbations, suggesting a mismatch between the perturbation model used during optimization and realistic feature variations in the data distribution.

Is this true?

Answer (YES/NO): YES